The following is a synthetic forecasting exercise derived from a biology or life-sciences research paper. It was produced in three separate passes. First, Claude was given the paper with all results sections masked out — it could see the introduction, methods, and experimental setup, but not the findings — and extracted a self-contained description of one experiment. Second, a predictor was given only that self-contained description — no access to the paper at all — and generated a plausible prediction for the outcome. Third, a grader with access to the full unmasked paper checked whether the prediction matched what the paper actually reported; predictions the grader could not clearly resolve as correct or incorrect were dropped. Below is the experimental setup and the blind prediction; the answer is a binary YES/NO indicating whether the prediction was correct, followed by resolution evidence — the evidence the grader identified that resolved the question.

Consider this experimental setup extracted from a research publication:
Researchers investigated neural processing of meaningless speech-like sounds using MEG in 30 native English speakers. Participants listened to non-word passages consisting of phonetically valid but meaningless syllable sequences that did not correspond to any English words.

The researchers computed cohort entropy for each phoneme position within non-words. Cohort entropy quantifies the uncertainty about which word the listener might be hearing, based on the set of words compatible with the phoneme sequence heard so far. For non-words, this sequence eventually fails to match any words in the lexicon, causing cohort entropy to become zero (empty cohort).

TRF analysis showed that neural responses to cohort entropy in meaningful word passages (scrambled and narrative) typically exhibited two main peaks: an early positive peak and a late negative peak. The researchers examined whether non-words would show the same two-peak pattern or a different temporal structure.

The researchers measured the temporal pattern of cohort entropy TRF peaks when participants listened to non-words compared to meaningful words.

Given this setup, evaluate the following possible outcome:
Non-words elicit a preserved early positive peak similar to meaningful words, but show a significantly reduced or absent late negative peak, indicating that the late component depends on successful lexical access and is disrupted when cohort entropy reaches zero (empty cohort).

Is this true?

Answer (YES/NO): NO